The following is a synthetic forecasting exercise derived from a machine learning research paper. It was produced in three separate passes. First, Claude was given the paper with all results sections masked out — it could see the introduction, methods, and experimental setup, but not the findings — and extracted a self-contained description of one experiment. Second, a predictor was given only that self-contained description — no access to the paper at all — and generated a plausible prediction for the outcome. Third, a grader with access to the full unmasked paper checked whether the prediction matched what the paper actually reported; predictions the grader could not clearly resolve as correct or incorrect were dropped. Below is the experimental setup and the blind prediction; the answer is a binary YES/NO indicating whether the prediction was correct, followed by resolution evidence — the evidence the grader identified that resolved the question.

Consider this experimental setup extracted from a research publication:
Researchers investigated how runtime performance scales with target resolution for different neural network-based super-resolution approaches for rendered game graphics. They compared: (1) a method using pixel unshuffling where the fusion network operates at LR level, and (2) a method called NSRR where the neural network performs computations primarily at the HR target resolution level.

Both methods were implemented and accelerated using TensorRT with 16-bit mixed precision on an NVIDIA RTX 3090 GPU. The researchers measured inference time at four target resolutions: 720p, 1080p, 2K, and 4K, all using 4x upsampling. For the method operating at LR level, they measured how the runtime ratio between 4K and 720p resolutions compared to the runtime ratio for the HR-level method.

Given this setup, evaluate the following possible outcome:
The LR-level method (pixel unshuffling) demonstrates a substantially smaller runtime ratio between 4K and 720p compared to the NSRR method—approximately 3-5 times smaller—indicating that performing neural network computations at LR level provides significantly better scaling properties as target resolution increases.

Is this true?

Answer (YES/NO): NO